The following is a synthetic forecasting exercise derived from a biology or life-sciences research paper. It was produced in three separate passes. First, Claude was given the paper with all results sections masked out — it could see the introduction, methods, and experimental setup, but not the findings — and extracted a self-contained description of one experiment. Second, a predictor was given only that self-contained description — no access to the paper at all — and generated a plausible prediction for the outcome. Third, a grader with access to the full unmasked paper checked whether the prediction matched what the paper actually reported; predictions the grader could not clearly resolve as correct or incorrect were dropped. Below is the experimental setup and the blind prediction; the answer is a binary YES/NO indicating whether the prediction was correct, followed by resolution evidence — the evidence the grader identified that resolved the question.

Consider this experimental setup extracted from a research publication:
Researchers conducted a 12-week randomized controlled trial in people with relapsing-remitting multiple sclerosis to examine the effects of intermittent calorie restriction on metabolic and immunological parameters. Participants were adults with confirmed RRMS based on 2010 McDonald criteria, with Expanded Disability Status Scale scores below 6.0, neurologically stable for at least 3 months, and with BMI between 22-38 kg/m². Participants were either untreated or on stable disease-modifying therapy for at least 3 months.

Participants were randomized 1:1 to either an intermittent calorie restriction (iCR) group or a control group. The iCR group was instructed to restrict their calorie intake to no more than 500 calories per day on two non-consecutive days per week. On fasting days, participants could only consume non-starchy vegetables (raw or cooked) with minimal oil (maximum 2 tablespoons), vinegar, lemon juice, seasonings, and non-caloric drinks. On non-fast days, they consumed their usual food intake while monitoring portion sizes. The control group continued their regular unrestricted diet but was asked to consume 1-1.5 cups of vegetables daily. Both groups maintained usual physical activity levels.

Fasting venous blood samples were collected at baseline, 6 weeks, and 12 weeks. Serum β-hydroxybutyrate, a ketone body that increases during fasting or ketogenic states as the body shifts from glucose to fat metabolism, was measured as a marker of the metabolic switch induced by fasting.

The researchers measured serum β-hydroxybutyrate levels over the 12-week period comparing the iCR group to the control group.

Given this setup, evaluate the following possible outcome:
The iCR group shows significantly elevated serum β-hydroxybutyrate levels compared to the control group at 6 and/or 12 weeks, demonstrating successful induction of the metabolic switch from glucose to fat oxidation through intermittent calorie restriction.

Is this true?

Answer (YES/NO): YES